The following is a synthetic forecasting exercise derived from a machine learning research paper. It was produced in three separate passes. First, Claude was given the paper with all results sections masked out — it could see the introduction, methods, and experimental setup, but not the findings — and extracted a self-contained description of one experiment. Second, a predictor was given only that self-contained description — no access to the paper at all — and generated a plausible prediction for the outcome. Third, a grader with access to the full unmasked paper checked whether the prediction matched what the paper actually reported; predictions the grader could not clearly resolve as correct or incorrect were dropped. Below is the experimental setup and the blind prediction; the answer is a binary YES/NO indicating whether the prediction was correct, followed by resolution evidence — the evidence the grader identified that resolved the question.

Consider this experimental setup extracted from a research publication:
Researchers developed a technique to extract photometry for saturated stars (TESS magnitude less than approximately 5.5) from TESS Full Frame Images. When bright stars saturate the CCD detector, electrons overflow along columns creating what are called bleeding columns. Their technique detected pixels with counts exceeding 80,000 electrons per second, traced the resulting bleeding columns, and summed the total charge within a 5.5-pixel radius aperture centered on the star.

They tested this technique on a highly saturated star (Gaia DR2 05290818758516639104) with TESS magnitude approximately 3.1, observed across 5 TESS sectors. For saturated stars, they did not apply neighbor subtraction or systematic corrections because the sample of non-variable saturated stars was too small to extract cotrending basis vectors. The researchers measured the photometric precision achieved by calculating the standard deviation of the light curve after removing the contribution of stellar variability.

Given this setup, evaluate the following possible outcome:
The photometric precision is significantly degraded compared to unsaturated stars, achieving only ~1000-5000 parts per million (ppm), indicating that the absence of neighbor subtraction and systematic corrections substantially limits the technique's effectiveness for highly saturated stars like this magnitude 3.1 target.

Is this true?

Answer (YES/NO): NO